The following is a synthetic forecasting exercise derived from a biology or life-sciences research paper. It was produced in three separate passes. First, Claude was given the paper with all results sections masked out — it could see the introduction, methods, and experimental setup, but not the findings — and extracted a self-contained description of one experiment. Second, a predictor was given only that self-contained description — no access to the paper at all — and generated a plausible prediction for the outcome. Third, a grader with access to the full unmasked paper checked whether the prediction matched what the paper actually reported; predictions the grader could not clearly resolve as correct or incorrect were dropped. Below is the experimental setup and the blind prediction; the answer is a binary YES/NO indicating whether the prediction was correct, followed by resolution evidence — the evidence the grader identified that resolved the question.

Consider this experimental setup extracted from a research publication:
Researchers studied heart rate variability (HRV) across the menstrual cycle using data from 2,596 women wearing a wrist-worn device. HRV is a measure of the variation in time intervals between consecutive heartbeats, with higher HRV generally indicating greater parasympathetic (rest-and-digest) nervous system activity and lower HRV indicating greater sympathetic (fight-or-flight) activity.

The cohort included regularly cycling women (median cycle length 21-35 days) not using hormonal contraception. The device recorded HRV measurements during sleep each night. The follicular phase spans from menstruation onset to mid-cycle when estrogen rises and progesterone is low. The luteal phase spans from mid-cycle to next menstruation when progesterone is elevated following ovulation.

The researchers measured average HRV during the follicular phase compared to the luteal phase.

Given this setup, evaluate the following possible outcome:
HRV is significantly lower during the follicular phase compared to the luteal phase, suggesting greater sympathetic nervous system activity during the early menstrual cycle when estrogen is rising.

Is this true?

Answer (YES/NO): NO